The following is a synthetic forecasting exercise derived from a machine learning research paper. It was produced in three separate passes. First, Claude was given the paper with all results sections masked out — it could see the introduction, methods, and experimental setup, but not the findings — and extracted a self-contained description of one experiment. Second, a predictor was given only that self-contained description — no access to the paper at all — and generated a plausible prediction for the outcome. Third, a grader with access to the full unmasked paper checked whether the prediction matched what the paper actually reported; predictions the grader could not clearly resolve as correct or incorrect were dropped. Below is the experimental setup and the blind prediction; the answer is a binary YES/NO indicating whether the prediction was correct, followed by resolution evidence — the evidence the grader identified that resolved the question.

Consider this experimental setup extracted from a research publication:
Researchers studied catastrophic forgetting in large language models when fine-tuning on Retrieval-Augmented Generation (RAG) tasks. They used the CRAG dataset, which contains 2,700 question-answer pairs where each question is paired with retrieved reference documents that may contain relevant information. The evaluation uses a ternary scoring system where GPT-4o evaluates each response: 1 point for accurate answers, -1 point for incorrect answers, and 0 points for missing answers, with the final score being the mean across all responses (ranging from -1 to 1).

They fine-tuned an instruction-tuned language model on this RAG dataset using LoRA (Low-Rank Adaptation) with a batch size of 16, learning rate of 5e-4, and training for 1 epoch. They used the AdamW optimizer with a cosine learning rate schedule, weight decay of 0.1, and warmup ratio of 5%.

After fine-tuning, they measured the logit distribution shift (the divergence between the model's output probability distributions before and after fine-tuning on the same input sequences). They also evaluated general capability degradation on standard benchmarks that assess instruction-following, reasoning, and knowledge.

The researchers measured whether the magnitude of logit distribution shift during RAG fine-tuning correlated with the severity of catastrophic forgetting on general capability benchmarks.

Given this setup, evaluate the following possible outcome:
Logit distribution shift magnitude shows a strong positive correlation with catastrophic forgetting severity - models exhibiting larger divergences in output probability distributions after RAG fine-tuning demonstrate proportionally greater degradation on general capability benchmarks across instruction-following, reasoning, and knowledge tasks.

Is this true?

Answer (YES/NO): NO